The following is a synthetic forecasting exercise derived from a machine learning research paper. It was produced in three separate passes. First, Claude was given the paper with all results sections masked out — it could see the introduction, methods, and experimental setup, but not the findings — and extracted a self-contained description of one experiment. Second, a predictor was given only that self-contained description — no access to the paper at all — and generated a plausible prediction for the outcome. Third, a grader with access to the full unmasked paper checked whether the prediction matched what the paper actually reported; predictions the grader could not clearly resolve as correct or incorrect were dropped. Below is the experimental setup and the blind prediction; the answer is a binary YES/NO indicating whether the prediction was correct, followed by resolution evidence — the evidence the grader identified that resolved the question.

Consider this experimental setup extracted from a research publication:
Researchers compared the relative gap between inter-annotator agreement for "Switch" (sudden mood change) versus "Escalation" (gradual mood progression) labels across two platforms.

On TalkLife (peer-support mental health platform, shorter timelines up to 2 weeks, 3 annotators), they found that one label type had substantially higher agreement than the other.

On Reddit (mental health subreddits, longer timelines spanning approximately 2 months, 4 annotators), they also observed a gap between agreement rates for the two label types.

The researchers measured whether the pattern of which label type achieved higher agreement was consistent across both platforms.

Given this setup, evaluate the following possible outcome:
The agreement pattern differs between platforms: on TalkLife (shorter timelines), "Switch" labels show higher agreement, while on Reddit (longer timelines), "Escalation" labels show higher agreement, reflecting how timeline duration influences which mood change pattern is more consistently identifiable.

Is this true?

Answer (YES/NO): NO